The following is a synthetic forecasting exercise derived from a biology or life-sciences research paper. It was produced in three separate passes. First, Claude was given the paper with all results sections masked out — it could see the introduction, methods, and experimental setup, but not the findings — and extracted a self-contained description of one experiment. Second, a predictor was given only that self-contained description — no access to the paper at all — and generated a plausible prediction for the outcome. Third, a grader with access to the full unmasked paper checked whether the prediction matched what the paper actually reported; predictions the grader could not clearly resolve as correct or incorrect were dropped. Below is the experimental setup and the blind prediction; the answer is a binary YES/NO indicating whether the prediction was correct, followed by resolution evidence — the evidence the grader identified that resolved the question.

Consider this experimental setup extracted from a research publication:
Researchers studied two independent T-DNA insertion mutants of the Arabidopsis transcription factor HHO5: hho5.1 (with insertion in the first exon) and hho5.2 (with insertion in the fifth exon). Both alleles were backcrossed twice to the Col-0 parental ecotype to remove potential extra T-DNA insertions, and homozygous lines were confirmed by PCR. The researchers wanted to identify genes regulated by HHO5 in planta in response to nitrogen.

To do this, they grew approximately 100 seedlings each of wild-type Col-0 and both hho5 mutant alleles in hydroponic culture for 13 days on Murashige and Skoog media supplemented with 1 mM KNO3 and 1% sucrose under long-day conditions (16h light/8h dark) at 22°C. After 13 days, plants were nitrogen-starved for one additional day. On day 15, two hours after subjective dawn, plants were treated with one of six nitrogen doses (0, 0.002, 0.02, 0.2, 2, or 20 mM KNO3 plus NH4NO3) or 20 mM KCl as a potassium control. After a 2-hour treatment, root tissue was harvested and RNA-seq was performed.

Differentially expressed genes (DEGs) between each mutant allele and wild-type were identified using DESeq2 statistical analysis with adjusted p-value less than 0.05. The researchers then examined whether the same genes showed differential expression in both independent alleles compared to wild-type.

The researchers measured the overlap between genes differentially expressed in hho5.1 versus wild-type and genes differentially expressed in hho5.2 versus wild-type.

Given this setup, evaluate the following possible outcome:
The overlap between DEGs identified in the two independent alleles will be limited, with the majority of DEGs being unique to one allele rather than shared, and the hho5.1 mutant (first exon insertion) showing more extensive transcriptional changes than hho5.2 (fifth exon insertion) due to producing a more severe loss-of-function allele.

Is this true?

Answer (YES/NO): NO